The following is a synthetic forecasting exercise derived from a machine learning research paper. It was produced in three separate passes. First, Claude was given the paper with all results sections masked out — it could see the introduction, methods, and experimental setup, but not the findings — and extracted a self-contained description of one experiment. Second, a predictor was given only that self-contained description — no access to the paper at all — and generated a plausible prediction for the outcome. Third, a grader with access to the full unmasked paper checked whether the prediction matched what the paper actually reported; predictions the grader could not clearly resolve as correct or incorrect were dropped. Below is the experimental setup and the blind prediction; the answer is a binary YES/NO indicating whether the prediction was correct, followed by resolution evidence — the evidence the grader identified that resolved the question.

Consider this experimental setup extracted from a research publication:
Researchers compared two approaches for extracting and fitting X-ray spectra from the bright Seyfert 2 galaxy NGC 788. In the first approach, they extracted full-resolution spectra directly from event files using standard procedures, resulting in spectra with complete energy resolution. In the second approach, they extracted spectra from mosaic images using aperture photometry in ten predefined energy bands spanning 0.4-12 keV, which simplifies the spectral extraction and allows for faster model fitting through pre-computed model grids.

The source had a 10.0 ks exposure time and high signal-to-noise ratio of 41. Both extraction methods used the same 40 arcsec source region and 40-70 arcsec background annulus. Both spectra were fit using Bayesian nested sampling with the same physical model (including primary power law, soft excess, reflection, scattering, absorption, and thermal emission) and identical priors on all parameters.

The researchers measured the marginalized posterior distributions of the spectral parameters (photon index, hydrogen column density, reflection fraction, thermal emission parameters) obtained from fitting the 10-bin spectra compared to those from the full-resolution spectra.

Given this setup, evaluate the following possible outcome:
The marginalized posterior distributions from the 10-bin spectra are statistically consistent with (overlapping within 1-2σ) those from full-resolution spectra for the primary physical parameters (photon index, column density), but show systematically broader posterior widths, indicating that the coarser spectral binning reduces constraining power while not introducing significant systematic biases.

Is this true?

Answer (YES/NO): YES